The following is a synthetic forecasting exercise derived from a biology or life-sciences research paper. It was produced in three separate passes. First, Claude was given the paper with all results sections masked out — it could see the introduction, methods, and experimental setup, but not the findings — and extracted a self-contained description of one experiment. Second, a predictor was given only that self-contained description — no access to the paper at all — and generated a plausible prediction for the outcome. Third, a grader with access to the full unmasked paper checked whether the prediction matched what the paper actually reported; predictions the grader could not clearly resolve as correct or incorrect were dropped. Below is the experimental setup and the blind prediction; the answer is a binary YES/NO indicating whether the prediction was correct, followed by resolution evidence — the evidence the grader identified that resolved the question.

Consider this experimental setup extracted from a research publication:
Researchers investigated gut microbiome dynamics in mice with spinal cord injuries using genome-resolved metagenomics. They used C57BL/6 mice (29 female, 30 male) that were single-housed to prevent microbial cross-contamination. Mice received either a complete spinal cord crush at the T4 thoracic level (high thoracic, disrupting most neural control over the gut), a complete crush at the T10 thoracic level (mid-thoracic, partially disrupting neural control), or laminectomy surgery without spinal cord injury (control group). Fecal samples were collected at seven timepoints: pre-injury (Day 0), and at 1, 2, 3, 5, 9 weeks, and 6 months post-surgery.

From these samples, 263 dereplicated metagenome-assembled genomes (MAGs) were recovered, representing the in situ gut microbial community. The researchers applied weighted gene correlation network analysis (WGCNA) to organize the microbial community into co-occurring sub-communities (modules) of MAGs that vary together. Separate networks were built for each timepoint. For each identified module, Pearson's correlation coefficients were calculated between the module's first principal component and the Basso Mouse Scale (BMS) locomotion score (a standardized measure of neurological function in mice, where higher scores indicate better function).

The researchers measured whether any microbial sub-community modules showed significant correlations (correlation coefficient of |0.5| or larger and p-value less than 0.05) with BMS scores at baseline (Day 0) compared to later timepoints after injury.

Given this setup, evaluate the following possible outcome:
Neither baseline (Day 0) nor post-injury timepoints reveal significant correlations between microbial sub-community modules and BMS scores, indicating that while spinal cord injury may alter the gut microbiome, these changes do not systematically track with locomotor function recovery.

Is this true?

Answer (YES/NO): NO